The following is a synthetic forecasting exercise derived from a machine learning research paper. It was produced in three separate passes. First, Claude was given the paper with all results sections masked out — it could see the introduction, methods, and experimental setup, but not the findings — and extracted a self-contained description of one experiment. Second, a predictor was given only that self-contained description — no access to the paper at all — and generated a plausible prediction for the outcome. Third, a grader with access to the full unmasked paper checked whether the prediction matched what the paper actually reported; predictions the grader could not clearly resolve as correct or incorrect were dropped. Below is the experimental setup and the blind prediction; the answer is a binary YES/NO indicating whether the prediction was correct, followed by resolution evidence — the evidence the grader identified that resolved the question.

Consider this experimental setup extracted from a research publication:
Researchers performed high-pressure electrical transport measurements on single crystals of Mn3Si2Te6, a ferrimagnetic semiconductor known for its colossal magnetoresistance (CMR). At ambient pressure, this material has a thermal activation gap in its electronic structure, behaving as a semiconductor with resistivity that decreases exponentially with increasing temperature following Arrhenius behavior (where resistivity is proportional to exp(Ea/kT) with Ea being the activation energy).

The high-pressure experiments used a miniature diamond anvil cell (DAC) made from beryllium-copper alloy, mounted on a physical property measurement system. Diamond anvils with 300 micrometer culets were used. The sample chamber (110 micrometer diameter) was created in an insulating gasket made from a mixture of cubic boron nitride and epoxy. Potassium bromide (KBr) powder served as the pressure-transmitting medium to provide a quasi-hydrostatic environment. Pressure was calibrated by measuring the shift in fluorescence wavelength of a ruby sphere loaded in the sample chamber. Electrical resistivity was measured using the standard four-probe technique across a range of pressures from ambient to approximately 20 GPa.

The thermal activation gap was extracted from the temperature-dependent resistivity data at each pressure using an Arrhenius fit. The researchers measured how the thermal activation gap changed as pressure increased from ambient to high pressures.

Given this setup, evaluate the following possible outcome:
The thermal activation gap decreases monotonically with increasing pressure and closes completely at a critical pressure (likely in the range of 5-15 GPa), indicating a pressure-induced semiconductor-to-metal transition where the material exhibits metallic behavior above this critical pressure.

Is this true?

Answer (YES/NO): YES